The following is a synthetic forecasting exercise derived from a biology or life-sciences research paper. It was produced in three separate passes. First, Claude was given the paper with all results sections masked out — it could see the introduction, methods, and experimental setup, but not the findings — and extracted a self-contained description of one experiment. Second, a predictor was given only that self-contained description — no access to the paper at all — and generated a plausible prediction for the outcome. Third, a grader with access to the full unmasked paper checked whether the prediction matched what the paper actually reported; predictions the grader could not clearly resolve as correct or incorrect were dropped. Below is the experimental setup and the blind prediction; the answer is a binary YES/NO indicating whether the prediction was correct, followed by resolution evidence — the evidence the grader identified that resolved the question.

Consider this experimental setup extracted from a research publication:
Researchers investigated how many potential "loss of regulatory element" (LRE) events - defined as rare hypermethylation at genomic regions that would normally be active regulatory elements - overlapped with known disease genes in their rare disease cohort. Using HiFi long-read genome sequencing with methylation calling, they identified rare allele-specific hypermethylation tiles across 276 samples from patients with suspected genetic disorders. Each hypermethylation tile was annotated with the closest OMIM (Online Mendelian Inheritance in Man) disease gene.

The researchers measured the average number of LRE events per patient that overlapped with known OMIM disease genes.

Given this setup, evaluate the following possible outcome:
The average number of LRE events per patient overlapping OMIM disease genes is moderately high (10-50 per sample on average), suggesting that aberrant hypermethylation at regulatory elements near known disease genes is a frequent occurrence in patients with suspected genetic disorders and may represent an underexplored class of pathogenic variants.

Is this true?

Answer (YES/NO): YES